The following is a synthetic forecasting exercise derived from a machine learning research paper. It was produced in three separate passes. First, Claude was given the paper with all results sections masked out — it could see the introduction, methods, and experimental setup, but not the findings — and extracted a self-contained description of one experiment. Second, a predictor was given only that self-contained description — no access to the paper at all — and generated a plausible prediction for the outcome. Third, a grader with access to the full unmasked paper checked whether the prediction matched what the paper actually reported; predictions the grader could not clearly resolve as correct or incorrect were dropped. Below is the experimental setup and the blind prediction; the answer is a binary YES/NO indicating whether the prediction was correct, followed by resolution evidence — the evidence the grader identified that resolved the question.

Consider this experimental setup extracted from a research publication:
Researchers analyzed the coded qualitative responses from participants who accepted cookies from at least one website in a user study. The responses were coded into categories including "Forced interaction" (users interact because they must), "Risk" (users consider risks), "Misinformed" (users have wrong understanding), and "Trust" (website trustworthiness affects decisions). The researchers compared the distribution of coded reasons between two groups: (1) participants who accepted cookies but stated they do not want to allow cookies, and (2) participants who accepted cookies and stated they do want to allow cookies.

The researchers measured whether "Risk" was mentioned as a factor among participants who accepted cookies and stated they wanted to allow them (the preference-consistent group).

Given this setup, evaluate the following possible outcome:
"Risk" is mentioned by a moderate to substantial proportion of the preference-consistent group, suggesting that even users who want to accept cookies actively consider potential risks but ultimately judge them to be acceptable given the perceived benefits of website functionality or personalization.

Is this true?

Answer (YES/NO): NO